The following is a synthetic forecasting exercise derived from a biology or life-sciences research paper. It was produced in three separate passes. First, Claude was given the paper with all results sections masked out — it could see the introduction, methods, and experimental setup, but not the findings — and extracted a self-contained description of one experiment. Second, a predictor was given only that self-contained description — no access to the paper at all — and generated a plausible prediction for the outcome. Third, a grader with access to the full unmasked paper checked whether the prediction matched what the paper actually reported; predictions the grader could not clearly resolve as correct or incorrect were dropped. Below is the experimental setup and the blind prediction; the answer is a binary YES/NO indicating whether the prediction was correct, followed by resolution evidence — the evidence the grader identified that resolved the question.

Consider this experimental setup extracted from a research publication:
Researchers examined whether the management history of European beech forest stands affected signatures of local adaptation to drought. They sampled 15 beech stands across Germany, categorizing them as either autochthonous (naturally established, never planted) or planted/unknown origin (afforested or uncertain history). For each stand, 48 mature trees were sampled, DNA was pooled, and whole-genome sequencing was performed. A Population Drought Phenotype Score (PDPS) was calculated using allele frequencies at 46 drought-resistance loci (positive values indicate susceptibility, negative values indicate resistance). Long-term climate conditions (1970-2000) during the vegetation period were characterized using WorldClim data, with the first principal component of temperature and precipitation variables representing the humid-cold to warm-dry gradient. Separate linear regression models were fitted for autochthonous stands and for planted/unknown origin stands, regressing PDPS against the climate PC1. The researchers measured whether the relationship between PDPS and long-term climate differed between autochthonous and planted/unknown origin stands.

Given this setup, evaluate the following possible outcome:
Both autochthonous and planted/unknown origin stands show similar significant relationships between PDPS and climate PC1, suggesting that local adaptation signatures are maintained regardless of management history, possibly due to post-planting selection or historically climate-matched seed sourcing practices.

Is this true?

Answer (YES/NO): NO